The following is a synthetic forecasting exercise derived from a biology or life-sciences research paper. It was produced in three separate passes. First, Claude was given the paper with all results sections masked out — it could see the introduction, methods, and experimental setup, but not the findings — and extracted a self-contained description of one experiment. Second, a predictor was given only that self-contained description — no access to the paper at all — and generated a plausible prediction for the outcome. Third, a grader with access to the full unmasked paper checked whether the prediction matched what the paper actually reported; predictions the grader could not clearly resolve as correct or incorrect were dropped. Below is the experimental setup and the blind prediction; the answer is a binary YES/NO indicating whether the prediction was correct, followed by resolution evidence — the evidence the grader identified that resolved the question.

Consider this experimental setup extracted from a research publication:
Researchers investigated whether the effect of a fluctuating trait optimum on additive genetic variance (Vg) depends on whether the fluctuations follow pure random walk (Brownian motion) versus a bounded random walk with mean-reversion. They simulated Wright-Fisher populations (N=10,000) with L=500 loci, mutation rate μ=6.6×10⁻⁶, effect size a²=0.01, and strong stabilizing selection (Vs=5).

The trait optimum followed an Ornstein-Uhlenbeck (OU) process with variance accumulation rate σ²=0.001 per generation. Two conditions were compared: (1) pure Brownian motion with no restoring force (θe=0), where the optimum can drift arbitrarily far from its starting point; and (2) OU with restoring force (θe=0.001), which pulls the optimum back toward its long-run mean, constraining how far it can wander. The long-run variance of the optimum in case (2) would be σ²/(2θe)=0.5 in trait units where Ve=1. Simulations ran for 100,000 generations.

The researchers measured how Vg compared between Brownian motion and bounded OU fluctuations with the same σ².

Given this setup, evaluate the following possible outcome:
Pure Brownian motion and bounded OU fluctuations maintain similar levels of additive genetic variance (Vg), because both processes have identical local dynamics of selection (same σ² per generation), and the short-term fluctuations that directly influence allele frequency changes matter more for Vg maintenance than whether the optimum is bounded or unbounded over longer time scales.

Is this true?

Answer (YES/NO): YES